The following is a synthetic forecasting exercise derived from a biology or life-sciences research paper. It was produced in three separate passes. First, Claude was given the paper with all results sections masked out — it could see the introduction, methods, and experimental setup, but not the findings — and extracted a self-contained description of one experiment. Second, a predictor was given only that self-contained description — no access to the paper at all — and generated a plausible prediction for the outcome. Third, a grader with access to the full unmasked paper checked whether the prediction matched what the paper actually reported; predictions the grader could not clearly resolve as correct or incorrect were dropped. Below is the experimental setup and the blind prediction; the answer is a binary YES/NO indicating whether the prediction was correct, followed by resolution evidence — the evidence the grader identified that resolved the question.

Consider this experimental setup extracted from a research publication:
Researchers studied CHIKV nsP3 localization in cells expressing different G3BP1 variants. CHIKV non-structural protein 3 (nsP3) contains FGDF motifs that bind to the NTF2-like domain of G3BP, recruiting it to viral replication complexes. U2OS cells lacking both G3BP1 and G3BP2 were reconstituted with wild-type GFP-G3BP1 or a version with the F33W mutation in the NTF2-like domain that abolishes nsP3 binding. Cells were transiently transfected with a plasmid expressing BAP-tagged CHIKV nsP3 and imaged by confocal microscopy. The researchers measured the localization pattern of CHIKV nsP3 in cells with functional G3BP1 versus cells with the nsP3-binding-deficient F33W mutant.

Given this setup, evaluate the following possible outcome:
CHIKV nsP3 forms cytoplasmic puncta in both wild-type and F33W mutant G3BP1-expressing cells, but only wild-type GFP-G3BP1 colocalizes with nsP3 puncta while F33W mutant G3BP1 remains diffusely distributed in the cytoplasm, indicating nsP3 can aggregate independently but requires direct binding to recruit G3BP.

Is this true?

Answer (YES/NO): NO